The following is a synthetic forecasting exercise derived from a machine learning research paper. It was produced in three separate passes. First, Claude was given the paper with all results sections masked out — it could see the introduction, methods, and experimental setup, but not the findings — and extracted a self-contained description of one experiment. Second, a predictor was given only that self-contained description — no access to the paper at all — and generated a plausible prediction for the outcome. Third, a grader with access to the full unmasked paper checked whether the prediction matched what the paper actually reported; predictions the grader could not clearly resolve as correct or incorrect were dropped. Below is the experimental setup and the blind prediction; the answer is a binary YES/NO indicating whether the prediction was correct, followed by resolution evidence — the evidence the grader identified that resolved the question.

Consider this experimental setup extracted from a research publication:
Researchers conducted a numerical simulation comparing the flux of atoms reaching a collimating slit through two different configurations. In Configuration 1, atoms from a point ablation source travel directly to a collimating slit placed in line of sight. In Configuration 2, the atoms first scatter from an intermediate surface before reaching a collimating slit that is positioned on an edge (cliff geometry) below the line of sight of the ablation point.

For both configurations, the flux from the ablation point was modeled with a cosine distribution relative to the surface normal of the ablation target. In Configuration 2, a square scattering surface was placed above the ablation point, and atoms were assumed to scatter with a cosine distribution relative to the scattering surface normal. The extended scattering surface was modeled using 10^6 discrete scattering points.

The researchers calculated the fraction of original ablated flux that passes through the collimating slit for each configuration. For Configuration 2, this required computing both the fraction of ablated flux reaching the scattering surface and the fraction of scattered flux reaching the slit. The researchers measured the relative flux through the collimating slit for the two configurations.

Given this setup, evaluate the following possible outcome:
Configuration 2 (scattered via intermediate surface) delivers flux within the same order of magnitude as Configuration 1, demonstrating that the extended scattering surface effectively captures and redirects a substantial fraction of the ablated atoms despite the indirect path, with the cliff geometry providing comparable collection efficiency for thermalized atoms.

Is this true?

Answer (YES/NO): YES